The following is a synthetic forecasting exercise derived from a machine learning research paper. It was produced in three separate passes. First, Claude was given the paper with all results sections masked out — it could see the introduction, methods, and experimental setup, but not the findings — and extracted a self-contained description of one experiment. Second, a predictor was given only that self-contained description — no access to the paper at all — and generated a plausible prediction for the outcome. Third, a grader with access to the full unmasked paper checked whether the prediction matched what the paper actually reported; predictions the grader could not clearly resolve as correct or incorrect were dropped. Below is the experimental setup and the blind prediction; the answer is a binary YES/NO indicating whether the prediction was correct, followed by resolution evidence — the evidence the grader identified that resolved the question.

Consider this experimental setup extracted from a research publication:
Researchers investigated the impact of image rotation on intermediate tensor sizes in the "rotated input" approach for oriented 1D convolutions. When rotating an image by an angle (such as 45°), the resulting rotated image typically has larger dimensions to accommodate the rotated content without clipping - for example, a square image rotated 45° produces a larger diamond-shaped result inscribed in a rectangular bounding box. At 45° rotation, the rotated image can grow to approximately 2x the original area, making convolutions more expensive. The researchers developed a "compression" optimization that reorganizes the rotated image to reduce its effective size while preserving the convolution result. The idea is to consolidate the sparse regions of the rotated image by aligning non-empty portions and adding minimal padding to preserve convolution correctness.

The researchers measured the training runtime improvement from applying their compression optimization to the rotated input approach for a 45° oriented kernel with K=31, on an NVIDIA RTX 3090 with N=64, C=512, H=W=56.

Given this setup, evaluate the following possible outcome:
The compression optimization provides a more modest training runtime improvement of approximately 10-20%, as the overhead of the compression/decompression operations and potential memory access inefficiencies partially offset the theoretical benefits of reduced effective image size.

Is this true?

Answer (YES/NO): NO